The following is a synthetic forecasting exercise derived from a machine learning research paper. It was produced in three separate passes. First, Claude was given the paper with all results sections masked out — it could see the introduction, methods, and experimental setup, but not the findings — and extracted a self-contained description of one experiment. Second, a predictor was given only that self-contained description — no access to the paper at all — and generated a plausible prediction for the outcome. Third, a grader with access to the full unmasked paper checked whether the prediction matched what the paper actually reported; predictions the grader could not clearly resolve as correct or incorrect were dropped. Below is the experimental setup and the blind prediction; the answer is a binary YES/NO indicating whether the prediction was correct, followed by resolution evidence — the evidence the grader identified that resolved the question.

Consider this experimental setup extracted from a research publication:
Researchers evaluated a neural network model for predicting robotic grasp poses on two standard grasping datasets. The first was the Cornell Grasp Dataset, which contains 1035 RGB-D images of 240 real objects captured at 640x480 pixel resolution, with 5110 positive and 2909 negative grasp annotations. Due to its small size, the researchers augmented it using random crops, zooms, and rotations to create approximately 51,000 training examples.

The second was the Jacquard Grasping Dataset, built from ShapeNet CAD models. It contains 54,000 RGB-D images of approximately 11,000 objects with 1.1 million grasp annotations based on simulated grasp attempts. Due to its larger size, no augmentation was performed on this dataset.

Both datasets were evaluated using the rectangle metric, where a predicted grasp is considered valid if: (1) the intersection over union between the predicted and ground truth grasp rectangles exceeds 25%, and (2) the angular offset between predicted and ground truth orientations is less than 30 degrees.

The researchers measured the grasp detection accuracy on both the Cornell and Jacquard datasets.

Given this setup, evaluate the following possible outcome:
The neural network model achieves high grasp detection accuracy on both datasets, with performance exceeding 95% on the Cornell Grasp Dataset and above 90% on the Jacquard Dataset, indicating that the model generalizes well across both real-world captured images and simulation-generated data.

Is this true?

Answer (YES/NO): YES